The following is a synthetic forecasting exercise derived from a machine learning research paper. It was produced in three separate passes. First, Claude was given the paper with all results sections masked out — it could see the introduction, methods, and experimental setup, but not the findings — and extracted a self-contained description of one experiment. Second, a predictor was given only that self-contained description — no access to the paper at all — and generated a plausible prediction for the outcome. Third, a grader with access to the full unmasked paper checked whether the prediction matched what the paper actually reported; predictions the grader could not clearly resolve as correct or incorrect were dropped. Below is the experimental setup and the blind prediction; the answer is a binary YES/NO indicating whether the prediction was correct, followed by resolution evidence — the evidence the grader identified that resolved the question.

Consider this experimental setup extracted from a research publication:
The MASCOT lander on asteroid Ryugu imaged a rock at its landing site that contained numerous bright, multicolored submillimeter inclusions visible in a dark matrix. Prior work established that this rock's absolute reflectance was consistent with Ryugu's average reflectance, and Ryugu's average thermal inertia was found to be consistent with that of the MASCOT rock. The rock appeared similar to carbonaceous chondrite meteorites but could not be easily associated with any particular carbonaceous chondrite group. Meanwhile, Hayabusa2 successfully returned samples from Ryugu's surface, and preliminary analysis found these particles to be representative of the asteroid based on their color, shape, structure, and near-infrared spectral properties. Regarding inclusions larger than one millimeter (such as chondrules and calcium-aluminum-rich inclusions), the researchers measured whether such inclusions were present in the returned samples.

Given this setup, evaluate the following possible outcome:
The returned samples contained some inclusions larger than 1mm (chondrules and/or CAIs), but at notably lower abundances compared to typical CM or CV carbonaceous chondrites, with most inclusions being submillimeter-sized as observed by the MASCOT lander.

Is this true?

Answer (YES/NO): NO